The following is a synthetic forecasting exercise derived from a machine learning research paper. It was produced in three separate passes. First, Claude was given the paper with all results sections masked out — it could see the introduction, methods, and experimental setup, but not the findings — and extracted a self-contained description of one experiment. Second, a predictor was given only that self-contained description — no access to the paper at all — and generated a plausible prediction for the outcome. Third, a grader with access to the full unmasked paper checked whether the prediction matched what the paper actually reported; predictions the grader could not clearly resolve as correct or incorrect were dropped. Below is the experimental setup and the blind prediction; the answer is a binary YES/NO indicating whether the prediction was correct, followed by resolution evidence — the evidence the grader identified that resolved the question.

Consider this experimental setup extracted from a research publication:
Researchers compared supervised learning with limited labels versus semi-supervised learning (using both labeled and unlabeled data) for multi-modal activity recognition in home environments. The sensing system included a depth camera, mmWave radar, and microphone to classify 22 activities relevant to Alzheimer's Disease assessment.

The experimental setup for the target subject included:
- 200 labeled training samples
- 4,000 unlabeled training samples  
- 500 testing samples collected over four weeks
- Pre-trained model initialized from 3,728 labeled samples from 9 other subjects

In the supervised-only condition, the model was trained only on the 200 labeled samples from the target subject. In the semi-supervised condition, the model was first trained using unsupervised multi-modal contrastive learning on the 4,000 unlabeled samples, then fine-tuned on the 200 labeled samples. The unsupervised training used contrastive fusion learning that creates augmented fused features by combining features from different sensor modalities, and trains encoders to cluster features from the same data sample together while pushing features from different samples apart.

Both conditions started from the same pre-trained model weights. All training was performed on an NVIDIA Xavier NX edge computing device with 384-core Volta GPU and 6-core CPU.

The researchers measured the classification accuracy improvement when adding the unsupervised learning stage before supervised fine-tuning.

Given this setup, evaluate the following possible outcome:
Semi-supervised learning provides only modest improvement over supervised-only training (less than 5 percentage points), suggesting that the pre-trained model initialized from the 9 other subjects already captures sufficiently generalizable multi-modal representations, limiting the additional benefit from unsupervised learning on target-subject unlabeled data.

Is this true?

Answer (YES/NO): NO